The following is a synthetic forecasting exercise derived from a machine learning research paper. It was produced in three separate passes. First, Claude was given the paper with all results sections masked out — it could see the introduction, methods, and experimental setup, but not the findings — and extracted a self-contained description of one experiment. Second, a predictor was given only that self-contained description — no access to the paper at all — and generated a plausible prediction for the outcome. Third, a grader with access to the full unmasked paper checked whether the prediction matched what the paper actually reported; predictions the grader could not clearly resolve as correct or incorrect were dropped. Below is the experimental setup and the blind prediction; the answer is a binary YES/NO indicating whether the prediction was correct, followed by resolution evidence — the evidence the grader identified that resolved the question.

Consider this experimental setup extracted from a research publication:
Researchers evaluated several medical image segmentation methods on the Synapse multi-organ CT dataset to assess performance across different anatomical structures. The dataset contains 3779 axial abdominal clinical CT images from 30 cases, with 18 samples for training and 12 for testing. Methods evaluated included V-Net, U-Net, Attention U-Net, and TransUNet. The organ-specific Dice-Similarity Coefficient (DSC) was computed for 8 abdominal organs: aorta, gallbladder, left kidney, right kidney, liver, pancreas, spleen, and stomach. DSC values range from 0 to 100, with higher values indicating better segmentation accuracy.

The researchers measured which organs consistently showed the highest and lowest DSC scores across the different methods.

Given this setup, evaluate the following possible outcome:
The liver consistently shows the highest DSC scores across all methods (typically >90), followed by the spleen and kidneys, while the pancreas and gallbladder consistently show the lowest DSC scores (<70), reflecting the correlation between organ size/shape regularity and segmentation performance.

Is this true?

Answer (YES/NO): NO